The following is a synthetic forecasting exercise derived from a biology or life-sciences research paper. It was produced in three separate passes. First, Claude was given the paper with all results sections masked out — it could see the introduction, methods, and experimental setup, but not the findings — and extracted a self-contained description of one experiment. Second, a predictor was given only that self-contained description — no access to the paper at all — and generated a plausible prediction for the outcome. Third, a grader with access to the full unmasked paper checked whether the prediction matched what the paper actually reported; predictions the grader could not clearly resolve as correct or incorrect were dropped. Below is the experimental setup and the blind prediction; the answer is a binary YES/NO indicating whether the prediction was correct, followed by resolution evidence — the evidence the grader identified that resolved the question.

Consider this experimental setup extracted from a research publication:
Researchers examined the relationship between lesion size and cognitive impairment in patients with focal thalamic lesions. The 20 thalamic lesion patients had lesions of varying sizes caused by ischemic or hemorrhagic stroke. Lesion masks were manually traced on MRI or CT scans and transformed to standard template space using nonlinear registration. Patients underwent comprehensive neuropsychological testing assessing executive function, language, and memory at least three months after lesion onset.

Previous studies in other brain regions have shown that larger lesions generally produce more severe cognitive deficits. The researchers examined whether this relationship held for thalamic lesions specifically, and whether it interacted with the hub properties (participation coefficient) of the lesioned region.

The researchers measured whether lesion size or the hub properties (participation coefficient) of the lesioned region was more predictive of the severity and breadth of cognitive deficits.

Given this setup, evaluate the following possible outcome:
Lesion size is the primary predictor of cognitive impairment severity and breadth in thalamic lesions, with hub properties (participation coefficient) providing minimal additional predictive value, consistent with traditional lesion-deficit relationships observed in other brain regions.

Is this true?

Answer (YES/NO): NO